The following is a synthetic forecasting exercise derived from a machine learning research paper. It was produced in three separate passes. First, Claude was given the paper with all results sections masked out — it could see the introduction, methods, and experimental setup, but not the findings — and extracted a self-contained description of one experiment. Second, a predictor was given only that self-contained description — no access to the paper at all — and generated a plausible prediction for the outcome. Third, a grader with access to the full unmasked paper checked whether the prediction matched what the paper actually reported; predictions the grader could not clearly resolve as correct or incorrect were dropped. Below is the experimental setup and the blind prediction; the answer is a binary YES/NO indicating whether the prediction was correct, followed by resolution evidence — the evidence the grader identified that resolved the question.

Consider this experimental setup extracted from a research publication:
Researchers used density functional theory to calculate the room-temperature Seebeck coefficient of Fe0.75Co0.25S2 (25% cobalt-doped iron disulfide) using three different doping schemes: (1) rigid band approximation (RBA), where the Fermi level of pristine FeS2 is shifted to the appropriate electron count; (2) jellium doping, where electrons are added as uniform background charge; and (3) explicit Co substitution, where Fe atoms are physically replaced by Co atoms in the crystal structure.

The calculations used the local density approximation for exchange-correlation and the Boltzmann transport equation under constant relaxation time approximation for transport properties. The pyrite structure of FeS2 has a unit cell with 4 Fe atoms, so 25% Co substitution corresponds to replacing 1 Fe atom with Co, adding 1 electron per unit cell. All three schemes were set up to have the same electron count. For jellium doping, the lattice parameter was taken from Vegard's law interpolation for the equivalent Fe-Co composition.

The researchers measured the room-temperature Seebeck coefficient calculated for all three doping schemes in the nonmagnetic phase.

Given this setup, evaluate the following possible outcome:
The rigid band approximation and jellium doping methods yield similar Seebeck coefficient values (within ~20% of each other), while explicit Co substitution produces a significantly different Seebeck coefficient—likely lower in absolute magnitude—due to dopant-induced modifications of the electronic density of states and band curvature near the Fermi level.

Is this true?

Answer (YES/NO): NO